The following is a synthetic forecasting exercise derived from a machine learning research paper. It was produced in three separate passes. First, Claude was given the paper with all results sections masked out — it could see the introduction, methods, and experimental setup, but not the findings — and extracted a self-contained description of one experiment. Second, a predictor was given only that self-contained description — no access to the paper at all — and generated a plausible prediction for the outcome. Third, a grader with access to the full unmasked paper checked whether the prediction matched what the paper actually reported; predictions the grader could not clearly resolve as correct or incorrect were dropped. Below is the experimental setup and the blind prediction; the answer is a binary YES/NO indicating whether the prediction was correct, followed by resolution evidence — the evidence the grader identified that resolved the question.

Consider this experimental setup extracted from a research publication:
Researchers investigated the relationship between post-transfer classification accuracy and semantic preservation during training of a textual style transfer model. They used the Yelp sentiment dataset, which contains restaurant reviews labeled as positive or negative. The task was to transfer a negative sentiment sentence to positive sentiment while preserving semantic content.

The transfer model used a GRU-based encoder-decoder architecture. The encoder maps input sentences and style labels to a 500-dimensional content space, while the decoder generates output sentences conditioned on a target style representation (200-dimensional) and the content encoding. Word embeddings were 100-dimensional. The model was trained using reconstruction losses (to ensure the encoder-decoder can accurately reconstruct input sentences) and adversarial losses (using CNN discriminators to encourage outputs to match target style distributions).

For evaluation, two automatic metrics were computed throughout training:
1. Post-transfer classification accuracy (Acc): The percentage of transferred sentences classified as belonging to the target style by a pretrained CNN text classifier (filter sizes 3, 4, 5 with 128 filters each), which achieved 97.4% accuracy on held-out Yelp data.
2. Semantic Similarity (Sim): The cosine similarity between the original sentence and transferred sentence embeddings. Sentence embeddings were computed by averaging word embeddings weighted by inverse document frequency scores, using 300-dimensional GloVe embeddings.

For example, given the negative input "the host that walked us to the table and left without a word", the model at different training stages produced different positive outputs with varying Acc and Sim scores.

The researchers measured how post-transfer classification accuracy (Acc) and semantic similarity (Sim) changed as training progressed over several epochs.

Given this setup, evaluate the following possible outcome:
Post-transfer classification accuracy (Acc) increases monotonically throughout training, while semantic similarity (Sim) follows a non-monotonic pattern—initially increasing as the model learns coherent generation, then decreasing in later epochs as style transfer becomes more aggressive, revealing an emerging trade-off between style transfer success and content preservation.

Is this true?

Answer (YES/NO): NO